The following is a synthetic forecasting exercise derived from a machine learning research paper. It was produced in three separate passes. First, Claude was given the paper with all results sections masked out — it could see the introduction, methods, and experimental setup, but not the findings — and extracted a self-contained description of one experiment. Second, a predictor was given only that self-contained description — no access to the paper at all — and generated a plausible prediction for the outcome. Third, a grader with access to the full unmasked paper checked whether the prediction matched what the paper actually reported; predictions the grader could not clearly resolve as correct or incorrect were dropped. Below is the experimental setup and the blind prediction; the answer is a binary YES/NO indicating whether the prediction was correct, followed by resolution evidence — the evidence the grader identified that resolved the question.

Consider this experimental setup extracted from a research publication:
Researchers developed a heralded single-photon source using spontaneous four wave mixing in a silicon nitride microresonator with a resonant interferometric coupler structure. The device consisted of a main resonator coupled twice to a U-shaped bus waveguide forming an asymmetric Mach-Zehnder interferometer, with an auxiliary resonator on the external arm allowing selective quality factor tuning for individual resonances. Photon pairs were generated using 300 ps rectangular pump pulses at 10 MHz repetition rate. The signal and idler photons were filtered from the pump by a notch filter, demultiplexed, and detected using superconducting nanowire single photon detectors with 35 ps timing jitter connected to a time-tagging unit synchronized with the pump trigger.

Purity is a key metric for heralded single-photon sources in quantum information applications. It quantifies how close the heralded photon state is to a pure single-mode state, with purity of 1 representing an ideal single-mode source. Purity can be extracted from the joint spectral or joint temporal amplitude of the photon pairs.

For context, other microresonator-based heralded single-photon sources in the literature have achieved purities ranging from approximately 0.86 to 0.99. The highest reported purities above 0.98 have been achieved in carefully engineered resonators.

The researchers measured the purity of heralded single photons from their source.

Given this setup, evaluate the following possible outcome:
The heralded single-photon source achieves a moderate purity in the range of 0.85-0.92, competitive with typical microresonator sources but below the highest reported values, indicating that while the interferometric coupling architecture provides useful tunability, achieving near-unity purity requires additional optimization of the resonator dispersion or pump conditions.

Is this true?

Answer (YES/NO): NO